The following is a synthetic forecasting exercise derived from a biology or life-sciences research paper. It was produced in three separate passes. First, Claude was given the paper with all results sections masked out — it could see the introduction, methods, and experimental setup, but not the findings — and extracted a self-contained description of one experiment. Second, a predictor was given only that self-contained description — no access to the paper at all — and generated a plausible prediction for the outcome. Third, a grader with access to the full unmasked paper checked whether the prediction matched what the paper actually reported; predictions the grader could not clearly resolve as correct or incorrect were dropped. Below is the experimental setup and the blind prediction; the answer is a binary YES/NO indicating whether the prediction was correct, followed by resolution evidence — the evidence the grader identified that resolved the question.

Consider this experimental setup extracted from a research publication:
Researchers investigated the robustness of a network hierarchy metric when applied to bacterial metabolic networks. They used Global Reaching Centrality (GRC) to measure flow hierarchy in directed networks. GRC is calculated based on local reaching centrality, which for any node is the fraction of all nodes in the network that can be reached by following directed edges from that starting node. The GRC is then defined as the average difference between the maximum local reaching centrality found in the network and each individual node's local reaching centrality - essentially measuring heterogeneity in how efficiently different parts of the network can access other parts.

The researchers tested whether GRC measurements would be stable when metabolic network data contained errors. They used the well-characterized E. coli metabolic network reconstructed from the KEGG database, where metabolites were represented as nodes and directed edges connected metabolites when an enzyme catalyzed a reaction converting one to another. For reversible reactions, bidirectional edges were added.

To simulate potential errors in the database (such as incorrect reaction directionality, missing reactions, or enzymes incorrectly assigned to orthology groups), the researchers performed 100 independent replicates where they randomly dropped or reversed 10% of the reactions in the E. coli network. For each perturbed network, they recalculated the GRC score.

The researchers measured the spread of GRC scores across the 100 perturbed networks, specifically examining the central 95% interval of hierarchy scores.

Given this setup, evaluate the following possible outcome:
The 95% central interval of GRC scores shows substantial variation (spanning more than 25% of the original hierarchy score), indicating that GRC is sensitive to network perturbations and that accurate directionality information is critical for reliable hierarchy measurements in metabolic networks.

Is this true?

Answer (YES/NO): NO